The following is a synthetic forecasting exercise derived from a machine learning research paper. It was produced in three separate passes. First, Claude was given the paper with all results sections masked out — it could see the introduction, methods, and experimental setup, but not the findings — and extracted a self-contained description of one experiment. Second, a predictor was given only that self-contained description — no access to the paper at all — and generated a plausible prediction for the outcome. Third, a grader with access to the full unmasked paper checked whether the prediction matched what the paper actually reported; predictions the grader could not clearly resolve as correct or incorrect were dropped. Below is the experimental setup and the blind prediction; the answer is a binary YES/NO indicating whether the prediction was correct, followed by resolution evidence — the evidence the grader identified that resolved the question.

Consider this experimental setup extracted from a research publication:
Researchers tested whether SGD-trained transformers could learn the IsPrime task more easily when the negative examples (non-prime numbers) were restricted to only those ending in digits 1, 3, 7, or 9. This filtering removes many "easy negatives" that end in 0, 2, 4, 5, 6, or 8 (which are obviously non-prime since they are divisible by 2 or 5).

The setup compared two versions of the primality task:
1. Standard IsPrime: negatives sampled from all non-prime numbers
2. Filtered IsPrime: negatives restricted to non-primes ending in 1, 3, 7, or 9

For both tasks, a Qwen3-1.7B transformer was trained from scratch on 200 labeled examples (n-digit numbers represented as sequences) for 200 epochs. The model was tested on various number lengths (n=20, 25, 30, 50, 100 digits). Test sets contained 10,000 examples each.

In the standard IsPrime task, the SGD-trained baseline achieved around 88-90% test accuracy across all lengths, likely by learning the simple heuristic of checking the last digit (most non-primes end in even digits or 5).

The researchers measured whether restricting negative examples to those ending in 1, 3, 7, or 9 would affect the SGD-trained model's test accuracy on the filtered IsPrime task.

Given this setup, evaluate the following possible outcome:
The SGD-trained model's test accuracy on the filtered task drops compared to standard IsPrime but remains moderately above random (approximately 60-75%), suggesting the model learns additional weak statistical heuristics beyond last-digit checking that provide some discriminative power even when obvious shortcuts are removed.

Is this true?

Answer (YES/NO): NO